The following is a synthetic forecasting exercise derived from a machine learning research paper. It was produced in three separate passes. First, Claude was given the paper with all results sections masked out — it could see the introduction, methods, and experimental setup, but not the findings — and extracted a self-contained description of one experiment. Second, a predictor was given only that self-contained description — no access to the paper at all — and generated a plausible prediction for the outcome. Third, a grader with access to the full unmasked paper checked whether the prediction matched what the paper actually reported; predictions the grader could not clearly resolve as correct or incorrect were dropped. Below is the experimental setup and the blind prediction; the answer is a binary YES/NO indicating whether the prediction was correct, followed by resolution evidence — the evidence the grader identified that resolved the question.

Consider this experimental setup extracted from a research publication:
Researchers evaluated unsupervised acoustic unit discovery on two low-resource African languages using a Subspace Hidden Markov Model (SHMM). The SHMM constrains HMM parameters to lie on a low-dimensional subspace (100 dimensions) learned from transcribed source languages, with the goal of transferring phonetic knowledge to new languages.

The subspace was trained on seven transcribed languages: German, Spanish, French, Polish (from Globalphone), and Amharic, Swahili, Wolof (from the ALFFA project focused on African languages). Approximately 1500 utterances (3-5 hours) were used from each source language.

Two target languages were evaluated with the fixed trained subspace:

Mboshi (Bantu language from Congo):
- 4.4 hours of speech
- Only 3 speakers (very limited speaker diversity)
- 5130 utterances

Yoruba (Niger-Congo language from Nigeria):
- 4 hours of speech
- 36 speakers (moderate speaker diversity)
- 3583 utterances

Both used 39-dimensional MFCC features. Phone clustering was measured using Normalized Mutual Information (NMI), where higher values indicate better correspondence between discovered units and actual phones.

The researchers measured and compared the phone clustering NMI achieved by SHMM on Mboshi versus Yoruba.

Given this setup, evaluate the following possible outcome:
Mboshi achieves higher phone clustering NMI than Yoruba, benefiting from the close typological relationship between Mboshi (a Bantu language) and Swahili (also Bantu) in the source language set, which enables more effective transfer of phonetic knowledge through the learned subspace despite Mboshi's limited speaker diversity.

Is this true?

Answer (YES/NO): NO